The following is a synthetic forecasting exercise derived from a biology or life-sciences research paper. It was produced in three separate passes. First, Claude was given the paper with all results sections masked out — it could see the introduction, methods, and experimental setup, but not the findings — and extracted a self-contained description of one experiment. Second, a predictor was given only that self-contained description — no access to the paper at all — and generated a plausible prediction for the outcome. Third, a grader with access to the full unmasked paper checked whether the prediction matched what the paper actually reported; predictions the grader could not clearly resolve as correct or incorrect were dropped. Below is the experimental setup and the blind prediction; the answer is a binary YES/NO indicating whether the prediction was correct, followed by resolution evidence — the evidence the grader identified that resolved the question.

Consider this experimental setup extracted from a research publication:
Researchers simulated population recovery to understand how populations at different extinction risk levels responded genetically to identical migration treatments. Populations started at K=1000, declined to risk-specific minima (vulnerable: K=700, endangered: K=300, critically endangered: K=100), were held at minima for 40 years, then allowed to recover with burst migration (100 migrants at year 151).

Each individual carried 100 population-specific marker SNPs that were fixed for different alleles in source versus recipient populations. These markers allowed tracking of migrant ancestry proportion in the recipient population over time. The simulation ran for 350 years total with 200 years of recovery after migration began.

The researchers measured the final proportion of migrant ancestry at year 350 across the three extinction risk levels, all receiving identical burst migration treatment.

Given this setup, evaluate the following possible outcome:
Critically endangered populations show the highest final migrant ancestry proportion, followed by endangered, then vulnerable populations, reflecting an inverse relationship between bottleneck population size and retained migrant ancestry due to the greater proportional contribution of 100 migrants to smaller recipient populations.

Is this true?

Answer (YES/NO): YES